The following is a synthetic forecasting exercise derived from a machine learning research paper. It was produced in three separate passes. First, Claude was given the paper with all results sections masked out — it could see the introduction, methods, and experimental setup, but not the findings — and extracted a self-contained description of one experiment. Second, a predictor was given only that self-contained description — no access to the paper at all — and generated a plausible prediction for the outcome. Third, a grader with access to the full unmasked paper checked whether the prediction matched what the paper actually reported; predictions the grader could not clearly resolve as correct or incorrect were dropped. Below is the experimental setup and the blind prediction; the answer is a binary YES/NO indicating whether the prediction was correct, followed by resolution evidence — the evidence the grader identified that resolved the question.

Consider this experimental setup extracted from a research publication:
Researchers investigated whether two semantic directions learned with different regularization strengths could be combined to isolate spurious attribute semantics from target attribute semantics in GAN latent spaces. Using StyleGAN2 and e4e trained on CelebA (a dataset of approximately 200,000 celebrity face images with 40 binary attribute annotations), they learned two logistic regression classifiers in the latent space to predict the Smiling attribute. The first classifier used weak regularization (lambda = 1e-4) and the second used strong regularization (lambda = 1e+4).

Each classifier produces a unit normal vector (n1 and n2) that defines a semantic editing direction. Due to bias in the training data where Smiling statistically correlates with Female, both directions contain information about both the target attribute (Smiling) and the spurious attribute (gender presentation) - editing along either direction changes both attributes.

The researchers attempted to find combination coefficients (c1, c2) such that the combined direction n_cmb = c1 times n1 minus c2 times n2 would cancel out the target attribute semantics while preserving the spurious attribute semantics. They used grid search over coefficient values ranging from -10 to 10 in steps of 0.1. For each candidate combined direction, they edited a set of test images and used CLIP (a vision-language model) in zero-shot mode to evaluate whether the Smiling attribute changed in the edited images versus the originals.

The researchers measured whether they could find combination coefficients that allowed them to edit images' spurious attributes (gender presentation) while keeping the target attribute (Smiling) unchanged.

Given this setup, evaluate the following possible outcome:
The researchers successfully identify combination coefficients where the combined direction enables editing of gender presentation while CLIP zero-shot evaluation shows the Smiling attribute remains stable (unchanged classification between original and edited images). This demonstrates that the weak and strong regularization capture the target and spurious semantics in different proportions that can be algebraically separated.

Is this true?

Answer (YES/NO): YES